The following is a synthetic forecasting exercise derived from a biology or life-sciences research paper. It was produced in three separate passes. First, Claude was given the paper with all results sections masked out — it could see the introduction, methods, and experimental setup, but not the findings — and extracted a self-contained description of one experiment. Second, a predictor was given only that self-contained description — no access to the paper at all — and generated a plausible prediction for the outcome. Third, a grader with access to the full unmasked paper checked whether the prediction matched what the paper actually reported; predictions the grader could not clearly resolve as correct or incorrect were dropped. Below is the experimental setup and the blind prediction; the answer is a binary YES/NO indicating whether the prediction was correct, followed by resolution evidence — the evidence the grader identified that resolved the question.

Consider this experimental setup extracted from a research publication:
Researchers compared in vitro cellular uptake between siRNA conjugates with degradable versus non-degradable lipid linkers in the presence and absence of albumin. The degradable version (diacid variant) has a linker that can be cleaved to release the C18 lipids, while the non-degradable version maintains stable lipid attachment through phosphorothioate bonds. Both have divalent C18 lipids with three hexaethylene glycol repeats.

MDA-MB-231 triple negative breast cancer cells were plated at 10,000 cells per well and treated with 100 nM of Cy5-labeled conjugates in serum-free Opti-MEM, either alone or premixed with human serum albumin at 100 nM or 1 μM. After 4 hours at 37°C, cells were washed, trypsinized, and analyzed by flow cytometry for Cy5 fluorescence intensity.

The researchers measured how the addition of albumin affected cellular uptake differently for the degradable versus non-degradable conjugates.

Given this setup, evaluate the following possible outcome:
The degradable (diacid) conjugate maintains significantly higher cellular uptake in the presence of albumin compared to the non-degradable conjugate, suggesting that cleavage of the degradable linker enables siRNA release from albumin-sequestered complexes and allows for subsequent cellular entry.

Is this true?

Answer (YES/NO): NO